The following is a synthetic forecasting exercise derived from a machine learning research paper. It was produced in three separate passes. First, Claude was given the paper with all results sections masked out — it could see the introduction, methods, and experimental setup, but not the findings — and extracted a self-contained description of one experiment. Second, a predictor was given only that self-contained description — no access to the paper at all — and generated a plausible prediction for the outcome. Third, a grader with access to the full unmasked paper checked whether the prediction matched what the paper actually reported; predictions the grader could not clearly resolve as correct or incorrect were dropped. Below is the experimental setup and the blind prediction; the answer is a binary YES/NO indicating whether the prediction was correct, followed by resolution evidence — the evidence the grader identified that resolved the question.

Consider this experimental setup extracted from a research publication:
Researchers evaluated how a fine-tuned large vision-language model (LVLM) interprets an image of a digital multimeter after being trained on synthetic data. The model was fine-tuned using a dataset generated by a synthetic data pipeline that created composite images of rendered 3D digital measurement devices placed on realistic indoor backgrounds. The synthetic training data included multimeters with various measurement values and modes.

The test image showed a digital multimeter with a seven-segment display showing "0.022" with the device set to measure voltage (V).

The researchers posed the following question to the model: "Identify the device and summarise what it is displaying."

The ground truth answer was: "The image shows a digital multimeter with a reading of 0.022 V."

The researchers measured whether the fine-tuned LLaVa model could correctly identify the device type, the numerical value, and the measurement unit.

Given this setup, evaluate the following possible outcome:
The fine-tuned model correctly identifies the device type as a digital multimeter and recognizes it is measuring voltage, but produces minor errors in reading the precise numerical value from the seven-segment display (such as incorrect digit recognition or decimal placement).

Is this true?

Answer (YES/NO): NO